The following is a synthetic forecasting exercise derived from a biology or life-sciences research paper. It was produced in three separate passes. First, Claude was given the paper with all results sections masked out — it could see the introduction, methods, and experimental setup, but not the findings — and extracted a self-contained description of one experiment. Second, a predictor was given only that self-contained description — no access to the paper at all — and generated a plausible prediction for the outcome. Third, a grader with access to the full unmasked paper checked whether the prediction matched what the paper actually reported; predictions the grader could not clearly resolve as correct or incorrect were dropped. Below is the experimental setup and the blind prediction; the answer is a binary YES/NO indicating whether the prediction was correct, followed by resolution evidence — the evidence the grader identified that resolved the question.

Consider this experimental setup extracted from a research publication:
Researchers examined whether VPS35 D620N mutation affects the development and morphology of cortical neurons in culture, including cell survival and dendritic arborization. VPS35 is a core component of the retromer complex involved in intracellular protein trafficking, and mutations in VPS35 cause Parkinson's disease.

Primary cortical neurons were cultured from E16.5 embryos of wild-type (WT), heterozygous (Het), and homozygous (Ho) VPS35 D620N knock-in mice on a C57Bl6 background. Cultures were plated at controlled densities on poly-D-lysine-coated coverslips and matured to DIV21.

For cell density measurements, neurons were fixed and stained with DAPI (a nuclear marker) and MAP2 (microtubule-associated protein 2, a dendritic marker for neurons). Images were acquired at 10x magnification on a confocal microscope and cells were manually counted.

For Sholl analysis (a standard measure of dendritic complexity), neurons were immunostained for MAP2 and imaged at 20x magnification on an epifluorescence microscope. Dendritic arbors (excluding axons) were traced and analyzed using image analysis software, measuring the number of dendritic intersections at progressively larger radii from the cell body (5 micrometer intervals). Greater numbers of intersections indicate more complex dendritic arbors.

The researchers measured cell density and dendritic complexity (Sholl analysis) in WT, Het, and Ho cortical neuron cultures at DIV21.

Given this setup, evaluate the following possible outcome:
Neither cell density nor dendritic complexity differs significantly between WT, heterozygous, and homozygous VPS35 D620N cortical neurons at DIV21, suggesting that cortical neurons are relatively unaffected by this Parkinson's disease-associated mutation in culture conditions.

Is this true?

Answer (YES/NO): YES